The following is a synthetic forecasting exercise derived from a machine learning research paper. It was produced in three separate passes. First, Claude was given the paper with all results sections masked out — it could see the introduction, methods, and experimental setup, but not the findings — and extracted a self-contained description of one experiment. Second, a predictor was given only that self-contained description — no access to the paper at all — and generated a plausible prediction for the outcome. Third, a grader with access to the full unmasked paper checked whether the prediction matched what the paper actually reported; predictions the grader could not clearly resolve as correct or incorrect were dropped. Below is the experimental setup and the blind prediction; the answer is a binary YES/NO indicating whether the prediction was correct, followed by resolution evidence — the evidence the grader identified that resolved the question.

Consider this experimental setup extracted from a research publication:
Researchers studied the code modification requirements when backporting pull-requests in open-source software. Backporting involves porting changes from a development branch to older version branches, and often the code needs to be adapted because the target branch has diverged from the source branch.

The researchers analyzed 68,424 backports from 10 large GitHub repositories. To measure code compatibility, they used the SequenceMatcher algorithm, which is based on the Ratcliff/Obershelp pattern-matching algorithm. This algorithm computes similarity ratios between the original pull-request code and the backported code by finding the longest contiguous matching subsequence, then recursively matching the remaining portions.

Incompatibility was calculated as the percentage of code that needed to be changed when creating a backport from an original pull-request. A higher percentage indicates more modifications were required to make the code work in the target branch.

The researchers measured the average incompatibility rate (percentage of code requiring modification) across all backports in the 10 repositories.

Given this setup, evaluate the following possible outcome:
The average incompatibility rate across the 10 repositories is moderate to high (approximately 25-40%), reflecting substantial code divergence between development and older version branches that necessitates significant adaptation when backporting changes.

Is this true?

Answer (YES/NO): NO